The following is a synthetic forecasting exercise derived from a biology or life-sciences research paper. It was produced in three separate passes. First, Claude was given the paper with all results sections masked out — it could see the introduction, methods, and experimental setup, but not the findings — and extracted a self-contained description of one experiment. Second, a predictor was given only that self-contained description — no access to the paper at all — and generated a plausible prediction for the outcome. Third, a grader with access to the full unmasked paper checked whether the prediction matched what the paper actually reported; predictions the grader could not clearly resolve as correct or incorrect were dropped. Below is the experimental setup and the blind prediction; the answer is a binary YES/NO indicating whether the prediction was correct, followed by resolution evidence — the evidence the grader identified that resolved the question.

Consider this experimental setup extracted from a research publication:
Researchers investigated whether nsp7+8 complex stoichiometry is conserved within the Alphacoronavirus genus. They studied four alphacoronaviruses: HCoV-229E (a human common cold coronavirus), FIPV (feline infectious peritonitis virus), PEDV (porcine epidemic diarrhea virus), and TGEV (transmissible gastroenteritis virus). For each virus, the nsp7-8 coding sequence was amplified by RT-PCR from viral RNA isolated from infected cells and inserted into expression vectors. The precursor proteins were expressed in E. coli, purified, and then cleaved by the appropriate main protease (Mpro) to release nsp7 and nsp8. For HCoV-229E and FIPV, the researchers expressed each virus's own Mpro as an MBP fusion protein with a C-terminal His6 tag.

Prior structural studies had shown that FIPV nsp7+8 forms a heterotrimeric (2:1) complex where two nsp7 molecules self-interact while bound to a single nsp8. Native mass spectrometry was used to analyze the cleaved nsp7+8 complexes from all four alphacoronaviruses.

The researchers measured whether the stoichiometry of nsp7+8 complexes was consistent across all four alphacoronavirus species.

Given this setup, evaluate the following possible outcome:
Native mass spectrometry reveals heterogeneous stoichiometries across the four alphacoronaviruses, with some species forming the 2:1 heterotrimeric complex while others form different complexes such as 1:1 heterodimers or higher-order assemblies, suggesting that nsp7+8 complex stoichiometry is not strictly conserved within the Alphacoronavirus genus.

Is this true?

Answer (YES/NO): YES